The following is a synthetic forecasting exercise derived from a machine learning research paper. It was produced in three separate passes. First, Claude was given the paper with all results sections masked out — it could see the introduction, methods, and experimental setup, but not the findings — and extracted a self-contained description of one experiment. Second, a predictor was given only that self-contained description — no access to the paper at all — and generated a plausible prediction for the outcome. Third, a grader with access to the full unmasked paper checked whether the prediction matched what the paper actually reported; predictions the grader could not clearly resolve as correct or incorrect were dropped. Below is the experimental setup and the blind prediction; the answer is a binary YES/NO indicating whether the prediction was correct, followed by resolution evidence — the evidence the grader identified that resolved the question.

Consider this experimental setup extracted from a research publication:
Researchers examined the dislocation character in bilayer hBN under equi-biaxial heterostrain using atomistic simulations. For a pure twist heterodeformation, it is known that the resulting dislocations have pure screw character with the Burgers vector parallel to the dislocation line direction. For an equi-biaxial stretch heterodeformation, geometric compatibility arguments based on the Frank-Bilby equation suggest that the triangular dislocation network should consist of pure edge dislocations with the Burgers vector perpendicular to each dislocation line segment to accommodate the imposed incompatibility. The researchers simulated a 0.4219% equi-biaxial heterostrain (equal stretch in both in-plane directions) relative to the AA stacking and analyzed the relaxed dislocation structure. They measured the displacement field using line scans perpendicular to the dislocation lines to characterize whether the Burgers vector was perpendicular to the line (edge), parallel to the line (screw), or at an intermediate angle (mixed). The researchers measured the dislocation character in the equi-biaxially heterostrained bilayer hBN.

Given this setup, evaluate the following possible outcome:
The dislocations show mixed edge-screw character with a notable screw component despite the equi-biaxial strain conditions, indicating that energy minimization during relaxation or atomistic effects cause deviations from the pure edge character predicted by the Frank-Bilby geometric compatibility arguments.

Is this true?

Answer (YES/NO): YES